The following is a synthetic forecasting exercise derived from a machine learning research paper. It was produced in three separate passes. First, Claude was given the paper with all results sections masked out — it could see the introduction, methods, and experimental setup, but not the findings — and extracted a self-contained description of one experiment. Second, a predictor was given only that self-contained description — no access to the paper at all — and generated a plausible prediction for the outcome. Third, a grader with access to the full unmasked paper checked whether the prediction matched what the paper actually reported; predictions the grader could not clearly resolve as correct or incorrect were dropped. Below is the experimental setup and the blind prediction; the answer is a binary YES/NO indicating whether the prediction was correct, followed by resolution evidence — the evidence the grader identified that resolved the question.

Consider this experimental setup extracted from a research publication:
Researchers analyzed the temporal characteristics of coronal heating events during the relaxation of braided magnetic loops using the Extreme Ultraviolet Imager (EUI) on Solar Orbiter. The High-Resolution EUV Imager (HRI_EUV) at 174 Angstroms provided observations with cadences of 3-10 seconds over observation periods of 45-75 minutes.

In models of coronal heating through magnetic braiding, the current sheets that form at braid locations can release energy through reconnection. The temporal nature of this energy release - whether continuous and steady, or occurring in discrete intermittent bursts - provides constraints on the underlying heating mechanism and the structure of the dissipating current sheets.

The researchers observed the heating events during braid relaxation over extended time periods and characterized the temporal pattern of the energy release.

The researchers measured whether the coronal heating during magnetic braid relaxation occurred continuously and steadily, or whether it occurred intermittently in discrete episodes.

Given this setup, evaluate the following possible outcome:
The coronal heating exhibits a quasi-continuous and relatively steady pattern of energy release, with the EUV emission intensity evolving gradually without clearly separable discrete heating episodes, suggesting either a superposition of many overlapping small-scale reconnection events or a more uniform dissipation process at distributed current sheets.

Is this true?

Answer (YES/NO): NO